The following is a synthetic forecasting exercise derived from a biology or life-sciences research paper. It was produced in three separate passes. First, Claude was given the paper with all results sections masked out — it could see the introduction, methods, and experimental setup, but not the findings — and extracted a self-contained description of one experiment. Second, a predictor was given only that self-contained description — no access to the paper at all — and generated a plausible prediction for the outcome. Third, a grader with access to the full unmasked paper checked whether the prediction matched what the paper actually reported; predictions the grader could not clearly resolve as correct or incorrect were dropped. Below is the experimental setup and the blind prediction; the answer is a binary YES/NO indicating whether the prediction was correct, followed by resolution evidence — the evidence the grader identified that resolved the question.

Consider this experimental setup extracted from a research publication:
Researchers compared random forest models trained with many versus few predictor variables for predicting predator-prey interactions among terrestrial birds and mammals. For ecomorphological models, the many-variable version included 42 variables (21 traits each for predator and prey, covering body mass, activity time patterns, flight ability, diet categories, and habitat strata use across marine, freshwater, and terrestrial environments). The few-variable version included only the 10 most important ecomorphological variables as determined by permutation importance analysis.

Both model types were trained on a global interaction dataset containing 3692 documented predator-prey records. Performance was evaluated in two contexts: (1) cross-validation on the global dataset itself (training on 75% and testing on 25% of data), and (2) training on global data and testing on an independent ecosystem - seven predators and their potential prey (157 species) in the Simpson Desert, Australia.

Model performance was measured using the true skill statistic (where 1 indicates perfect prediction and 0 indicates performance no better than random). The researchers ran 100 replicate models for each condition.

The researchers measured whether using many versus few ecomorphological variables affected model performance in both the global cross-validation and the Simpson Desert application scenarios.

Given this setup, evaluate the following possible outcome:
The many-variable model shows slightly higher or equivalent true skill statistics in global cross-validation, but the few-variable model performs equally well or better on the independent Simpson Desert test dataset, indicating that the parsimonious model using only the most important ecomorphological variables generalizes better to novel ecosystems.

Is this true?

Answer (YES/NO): NO